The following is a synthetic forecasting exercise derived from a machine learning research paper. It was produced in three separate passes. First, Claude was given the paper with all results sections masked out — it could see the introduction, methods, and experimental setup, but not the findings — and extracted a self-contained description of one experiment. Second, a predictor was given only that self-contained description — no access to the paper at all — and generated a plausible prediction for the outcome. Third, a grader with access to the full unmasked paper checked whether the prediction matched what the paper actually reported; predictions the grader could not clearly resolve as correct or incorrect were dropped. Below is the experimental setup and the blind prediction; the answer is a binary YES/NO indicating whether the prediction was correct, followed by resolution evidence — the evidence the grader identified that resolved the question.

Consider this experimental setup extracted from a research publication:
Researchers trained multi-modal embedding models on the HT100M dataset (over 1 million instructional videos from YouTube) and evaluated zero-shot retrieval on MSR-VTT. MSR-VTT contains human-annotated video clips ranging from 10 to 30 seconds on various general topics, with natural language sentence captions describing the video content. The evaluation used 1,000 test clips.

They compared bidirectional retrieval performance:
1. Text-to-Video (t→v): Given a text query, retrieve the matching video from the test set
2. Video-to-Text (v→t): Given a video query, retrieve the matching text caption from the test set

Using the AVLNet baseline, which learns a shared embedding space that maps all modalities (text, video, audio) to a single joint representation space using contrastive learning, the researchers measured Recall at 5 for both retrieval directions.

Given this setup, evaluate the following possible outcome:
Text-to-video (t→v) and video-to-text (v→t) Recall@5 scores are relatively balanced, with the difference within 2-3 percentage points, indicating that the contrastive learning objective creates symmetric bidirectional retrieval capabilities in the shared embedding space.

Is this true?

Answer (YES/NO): YES